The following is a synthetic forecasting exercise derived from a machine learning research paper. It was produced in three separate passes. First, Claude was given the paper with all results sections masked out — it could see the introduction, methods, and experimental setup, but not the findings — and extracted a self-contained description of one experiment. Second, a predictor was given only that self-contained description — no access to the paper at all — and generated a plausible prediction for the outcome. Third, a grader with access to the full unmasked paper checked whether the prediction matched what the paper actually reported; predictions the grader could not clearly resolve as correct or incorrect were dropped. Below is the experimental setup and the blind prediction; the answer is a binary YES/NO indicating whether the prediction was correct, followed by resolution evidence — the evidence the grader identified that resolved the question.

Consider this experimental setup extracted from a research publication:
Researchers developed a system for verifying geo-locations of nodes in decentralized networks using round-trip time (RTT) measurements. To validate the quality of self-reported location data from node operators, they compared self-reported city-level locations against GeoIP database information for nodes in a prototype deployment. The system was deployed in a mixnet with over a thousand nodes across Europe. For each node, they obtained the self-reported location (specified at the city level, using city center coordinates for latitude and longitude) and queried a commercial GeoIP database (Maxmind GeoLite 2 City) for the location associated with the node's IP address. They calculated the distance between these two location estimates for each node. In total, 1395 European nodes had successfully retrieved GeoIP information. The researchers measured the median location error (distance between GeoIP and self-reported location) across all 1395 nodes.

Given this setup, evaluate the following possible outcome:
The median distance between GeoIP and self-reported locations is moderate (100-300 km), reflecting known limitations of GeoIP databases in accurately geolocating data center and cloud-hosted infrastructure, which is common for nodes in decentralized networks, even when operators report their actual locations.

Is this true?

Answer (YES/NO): NO